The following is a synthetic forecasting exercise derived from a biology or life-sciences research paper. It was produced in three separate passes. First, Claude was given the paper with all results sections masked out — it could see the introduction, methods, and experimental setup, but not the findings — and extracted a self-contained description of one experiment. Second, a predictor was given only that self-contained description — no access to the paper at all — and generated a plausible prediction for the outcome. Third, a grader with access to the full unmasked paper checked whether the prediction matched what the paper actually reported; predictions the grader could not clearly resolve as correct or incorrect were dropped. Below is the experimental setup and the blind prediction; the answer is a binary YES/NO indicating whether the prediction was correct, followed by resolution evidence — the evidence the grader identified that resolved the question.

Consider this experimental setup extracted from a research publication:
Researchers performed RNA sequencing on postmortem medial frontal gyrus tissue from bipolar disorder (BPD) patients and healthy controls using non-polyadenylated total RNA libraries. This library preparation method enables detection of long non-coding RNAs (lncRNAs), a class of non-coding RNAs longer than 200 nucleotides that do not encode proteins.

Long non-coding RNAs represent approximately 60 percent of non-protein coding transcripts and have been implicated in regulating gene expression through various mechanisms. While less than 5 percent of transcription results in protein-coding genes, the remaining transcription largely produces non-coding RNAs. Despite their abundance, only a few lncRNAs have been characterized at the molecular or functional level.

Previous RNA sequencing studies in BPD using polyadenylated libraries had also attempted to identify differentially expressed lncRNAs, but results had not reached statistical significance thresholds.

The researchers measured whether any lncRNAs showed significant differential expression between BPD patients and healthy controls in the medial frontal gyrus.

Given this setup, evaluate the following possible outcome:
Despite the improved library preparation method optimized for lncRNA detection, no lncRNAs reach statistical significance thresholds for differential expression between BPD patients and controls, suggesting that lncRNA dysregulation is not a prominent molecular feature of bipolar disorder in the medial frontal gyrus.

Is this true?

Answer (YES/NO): NO